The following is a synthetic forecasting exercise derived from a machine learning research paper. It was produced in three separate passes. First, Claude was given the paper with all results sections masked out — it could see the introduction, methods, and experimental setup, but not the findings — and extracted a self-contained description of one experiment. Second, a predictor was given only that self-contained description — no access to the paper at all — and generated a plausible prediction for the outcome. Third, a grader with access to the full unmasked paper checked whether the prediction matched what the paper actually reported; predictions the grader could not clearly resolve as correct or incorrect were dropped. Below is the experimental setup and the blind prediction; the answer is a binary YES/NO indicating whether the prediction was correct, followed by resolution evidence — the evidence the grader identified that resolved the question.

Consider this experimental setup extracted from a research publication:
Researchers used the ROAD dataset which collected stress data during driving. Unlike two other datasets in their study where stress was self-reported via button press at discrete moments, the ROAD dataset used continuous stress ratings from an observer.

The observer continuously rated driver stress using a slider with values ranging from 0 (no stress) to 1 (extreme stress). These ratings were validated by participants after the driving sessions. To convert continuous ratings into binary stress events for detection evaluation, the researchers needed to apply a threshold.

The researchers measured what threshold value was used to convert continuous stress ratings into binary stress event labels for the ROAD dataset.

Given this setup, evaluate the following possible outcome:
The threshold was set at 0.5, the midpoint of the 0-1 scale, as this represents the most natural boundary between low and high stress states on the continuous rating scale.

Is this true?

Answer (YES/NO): NO